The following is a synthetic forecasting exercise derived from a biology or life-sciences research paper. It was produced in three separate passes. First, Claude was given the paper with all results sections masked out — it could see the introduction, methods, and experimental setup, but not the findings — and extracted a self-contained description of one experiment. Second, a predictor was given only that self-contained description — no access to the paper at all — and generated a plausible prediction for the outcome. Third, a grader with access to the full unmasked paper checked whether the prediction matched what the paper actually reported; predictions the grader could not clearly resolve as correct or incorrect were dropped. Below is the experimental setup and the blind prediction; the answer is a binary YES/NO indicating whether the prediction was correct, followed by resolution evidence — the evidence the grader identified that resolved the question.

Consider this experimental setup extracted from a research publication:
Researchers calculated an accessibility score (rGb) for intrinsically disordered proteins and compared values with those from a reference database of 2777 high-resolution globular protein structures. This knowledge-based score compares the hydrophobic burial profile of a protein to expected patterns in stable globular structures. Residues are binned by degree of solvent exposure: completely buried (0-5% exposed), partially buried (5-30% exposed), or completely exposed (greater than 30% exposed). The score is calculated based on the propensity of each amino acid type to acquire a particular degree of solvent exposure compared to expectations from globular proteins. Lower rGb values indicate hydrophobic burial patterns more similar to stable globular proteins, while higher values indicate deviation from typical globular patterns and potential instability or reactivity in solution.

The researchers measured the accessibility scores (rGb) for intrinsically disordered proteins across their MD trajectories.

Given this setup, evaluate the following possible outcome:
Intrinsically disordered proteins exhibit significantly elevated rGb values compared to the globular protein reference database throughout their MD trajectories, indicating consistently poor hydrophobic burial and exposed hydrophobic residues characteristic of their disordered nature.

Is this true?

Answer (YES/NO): NO